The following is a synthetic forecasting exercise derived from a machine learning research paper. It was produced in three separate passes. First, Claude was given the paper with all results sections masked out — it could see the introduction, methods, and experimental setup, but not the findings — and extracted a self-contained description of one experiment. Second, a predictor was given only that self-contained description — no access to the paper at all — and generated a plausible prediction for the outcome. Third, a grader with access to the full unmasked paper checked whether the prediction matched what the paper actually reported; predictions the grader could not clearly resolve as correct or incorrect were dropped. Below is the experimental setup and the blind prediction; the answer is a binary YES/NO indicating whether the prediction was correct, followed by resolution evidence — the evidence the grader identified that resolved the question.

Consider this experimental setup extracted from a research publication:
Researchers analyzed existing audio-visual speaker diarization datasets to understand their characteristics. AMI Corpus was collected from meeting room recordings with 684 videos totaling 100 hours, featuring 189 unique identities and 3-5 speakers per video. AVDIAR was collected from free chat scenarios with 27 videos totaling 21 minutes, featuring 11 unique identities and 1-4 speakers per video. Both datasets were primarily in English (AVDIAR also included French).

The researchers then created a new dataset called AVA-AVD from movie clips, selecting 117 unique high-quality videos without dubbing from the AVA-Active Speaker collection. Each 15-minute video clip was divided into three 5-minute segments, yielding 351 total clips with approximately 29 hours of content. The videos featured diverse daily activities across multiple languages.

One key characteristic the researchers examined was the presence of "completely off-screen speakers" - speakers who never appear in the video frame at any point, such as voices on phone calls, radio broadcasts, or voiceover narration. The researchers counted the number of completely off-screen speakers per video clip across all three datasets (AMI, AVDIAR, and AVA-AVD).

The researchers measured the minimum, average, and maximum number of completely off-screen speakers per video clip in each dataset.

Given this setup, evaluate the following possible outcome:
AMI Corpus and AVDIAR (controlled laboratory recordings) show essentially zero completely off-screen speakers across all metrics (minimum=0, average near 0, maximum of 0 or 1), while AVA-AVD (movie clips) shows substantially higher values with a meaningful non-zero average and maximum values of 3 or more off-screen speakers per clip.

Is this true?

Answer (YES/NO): YES